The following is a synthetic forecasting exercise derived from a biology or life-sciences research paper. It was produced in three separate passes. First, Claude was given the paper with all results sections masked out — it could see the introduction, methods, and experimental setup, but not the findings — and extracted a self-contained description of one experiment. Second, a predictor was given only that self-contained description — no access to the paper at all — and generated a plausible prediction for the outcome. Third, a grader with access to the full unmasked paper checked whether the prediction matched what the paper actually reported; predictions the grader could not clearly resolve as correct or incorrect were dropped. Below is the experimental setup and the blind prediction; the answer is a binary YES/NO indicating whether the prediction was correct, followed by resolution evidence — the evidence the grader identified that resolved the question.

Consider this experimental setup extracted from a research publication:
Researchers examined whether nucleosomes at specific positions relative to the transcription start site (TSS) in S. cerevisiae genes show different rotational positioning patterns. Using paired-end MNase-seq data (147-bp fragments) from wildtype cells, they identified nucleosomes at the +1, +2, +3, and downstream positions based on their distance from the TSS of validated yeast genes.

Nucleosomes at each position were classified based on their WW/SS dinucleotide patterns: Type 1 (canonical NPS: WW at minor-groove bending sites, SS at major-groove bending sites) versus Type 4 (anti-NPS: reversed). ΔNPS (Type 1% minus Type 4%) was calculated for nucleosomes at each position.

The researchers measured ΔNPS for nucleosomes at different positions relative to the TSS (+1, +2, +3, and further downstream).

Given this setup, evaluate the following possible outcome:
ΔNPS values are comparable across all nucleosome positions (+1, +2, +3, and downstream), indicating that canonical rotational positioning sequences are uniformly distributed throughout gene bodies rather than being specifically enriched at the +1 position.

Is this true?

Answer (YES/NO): NO